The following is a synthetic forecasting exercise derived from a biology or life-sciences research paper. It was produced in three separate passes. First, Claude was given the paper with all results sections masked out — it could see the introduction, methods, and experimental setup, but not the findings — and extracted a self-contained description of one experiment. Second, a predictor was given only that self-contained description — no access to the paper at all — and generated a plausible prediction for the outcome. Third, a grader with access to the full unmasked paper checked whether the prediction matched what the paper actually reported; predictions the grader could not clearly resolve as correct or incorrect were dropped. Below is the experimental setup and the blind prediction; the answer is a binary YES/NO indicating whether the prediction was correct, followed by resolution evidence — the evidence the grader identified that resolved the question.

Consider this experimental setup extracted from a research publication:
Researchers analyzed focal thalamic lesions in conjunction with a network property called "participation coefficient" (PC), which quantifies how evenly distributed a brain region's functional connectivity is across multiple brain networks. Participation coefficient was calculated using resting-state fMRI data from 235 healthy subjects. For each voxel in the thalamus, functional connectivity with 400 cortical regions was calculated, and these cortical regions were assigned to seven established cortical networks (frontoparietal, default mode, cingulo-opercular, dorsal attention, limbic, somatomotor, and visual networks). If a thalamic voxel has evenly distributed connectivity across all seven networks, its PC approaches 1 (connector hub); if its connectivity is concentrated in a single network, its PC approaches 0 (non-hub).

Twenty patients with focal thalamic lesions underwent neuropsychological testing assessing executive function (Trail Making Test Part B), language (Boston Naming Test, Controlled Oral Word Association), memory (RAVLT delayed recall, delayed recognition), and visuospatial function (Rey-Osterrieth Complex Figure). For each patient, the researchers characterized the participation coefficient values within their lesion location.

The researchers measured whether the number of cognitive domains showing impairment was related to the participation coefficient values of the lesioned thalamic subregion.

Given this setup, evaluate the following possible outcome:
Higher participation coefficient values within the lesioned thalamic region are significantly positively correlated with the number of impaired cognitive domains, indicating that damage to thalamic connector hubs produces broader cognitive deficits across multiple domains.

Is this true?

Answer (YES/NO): YES